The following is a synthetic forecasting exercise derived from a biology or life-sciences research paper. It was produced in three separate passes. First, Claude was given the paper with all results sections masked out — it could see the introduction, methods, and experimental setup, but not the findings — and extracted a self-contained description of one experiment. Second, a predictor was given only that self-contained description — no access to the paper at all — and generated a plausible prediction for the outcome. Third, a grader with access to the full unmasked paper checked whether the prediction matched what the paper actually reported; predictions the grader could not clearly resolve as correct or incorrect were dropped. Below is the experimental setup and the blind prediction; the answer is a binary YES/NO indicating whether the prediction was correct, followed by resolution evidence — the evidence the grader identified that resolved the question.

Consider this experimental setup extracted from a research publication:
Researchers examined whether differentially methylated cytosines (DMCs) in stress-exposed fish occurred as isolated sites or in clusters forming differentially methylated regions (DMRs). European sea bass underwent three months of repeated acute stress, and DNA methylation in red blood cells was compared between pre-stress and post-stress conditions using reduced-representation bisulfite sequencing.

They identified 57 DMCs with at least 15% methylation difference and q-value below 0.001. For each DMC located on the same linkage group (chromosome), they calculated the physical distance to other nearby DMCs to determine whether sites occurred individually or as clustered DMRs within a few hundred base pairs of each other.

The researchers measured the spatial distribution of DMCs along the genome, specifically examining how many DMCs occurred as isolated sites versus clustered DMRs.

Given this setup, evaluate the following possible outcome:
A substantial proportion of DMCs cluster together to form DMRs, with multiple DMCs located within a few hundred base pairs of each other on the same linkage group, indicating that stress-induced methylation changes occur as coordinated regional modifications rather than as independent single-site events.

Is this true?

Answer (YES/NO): NO